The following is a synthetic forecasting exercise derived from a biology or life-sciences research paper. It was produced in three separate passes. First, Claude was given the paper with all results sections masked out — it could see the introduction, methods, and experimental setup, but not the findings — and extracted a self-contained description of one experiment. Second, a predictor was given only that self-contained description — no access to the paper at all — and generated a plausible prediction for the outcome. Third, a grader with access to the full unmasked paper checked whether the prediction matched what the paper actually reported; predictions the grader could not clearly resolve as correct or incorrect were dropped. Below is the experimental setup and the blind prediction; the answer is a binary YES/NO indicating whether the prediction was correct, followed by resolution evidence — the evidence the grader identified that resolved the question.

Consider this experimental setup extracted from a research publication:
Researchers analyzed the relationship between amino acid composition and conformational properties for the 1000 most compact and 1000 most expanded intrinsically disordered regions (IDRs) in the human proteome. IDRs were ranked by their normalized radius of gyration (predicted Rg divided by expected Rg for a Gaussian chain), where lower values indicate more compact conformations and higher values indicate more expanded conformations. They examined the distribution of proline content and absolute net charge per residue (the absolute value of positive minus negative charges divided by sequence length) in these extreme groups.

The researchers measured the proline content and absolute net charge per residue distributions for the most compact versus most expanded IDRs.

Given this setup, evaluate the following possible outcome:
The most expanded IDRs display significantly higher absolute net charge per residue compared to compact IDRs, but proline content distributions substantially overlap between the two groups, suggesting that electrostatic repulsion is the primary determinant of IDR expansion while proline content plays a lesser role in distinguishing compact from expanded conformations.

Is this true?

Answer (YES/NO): NO